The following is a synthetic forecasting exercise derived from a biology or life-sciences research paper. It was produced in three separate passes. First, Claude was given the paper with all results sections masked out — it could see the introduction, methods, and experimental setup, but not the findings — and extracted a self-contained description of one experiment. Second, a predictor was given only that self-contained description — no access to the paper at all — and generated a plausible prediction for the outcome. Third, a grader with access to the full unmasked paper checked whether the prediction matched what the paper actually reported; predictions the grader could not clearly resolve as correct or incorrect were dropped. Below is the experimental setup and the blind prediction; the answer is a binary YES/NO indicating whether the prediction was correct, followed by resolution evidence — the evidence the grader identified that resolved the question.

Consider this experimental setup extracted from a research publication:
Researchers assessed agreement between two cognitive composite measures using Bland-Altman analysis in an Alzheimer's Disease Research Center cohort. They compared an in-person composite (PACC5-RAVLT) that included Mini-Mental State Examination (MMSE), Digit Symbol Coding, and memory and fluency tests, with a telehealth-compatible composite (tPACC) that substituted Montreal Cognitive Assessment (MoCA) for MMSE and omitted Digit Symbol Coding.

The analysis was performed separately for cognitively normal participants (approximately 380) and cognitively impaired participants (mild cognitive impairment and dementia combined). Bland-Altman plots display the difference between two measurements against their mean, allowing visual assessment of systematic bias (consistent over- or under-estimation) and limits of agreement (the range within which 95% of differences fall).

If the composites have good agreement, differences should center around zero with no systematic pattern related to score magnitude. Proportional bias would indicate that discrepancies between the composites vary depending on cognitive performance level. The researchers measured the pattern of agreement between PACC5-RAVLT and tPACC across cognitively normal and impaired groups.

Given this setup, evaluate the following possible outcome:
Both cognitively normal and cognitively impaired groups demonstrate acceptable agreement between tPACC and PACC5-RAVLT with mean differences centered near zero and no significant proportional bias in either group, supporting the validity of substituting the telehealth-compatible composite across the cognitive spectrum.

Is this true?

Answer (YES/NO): NO